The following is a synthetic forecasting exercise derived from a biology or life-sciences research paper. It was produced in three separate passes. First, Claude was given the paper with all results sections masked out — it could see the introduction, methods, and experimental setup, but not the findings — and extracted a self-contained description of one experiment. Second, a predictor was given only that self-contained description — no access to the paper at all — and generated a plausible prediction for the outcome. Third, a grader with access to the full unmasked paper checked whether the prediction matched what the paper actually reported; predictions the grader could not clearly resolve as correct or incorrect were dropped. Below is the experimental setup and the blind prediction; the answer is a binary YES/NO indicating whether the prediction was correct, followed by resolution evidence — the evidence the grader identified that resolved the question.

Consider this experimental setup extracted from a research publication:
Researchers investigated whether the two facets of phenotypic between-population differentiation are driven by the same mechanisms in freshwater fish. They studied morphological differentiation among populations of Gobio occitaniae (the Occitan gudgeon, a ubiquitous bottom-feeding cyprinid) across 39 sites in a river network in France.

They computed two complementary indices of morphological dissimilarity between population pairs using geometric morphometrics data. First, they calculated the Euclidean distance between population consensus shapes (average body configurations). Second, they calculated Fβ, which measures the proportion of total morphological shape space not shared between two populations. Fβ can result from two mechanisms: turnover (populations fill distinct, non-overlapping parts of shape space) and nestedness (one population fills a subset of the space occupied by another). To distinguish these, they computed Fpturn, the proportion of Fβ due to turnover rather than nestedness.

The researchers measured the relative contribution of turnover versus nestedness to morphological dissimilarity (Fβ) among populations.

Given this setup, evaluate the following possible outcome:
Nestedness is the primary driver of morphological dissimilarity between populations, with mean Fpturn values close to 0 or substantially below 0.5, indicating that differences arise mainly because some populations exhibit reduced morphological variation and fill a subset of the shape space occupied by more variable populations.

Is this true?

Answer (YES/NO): NO